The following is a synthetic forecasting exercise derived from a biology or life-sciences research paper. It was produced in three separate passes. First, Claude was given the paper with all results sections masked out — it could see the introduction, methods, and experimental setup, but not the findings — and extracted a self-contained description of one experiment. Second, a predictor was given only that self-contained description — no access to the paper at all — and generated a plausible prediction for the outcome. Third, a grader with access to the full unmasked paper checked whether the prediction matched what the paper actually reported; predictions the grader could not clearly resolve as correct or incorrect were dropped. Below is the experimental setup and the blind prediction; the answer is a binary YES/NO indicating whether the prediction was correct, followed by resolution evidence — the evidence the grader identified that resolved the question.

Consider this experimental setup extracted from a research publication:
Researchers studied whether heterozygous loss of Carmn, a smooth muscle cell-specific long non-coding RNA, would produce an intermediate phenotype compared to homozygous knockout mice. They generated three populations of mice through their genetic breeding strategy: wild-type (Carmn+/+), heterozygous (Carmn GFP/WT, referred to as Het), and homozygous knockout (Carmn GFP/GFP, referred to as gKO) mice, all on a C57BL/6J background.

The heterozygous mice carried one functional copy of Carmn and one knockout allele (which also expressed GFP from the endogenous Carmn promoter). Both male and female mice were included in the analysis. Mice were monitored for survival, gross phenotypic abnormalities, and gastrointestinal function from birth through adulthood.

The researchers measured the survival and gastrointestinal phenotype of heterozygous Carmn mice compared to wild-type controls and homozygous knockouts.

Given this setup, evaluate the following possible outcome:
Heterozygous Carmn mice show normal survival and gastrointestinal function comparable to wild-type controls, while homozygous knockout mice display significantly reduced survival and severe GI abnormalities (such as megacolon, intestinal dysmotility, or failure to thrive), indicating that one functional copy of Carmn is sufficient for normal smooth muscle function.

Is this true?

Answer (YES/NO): NO